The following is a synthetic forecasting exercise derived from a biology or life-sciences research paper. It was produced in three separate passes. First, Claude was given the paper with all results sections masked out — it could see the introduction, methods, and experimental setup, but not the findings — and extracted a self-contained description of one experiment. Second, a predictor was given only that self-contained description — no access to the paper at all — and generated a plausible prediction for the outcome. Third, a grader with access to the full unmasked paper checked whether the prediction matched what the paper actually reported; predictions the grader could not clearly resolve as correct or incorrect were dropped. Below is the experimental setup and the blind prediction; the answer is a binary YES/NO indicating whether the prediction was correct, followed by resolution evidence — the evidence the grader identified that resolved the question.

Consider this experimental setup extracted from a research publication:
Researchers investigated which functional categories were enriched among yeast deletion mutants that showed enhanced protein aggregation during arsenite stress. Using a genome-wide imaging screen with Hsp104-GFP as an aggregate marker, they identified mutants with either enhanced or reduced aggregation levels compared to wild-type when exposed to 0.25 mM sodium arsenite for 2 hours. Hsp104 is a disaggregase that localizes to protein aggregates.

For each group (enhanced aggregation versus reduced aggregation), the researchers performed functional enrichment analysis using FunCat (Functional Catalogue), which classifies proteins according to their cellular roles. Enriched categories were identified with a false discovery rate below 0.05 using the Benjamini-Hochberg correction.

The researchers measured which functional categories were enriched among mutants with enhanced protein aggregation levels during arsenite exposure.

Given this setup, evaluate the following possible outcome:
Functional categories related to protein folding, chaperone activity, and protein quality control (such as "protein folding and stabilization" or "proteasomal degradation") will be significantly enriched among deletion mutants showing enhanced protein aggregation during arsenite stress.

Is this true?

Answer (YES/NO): YES